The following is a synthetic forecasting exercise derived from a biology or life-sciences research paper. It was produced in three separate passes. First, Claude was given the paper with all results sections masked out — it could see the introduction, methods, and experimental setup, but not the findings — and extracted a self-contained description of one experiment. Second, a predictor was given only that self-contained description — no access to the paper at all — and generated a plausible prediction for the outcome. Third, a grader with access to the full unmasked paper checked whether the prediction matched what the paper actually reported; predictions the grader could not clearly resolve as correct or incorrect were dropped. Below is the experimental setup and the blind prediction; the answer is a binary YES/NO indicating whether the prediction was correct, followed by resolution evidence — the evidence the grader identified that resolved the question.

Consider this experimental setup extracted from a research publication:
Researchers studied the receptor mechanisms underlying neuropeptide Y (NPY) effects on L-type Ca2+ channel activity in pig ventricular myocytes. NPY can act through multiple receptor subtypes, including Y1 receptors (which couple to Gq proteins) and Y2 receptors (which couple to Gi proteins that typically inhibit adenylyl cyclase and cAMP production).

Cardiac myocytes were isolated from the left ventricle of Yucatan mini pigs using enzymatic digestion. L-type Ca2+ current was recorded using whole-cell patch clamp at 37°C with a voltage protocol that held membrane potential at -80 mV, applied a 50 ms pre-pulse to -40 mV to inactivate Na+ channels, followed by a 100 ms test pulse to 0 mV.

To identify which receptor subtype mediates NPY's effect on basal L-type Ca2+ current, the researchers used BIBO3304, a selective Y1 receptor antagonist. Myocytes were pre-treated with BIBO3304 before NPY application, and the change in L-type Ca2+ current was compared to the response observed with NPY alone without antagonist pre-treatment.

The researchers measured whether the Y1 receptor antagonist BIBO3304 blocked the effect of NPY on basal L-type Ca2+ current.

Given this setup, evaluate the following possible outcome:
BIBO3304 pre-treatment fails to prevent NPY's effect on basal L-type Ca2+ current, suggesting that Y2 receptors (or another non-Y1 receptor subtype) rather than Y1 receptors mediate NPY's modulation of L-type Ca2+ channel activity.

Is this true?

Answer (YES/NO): NO